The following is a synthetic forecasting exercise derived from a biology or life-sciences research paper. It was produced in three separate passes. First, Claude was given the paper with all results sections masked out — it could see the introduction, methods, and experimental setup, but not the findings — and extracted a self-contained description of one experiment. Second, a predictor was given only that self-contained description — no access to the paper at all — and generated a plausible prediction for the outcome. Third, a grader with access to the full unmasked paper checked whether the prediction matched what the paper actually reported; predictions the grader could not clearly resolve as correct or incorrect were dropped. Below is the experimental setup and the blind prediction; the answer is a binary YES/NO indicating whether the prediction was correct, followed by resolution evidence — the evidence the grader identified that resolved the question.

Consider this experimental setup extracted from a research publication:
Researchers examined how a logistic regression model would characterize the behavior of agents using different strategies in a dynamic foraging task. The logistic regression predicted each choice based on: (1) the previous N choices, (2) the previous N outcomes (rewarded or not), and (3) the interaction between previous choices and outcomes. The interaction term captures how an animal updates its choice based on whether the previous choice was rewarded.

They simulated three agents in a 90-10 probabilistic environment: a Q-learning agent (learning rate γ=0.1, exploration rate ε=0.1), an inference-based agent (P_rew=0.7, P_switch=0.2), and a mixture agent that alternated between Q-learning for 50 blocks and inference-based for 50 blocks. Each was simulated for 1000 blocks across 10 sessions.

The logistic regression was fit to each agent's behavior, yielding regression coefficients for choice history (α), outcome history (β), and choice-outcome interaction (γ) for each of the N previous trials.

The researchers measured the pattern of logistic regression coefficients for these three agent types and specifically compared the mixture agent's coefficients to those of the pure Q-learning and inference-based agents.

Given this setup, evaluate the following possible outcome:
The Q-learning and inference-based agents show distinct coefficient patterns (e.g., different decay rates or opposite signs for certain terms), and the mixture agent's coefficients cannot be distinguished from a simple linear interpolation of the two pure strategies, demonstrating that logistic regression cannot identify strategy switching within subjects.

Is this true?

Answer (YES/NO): NO